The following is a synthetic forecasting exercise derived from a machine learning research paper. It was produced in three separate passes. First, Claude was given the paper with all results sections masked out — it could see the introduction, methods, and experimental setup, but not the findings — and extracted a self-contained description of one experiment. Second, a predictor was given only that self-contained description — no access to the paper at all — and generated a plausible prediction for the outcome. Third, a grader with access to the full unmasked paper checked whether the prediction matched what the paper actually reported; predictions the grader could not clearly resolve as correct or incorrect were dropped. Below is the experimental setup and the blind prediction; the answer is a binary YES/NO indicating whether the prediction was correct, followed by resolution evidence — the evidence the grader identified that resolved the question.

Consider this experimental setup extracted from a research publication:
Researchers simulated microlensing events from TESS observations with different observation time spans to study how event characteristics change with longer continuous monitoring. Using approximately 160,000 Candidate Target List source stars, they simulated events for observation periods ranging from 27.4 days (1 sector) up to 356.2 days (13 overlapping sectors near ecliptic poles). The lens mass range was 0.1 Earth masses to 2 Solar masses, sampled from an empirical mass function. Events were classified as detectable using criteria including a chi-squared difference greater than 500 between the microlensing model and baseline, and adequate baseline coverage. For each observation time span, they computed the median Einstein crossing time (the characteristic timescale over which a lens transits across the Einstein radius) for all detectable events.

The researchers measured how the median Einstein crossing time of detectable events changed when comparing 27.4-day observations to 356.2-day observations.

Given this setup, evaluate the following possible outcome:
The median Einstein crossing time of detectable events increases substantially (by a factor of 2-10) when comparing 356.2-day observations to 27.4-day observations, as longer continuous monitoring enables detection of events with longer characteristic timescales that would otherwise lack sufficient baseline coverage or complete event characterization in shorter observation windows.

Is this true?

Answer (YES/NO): NO